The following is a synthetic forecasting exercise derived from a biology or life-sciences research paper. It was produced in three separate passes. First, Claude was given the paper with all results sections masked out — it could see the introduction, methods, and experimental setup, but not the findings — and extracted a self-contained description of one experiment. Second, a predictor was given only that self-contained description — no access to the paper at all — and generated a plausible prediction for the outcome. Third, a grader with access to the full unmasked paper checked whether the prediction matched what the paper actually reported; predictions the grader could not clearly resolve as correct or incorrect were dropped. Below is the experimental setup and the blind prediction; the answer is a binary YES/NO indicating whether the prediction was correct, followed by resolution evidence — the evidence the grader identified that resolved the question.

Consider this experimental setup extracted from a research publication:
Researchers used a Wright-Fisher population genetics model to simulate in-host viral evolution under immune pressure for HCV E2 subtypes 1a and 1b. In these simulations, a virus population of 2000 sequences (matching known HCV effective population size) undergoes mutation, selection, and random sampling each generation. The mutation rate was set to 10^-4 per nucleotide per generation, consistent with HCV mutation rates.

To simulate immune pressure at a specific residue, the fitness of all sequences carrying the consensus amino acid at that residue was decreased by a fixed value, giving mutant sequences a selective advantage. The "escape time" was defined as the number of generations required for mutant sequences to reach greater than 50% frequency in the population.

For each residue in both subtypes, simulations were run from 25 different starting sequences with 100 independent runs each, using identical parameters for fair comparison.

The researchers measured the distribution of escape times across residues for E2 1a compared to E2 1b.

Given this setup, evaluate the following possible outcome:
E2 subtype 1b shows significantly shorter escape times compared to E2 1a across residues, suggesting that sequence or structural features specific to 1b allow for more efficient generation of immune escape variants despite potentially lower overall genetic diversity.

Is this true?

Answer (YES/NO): YES